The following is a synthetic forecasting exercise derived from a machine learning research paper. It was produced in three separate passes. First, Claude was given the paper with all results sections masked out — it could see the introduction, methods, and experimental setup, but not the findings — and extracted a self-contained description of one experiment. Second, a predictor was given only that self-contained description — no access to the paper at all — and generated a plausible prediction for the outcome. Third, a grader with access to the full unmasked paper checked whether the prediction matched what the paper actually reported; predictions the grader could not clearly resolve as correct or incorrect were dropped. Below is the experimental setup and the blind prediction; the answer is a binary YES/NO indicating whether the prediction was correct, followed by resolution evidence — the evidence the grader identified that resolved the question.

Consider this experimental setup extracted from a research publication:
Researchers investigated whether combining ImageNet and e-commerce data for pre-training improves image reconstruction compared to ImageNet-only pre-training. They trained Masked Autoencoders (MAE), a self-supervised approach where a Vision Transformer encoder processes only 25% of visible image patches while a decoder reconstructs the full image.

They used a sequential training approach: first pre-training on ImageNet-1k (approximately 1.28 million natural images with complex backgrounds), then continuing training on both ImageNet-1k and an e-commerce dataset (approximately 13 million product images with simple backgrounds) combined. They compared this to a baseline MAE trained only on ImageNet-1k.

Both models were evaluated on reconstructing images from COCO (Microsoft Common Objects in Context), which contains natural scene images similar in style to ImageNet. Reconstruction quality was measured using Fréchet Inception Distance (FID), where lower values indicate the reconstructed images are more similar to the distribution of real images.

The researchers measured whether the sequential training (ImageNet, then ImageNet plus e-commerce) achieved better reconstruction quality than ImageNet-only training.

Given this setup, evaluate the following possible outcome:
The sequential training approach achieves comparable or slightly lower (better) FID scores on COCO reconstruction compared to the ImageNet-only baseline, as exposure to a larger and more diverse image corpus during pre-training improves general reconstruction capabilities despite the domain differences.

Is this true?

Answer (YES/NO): NO